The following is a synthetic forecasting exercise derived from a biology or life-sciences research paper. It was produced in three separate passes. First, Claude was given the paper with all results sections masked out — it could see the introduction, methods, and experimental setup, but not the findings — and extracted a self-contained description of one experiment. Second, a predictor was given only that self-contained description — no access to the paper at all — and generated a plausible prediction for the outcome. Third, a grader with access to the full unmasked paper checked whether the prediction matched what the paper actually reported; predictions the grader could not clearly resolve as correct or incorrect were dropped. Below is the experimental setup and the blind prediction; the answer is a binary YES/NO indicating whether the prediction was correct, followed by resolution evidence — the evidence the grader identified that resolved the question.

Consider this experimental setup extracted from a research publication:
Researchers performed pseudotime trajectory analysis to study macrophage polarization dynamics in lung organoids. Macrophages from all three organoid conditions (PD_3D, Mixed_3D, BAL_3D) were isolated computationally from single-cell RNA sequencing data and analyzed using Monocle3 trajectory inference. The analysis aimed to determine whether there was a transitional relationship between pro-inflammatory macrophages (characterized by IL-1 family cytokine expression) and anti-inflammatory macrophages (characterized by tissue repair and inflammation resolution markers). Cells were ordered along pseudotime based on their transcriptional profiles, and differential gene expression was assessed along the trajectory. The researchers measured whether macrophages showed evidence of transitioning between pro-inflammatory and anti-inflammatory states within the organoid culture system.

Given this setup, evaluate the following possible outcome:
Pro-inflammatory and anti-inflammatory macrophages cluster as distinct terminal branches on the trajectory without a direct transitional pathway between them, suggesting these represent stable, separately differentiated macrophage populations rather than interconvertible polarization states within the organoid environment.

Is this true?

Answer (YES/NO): NO